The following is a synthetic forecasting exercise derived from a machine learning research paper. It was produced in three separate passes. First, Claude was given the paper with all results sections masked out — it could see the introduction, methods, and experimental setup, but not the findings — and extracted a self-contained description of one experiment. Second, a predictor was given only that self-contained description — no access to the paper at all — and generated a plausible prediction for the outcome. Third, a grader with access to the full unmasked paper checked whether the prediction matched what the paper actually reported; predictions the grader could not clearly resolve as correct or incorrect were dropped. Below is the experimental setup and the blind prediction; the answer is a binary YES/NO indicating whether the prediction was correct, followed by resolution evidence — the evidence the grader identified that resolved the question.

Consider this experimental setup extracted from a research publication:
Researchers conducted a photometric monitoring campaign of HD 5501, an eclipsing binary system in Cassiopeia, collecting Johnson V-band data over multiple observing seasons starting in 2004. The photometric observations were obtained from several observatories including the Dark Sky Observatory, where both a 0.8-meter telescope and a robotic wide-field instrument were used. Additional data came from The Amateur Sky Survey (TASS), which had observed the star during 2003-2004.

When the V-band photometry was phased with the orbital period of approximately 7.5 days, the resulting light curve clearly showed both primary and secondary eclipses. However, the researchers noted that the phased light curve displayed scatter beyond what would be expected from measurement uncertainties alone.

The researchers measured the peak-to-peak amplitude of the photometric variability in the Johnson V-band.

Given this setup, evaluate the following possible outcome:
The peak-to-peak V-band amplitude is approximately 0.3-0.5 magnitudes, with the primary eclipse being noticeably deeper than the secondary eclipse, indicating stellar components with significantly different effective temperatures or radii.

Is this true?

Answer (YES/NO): YES